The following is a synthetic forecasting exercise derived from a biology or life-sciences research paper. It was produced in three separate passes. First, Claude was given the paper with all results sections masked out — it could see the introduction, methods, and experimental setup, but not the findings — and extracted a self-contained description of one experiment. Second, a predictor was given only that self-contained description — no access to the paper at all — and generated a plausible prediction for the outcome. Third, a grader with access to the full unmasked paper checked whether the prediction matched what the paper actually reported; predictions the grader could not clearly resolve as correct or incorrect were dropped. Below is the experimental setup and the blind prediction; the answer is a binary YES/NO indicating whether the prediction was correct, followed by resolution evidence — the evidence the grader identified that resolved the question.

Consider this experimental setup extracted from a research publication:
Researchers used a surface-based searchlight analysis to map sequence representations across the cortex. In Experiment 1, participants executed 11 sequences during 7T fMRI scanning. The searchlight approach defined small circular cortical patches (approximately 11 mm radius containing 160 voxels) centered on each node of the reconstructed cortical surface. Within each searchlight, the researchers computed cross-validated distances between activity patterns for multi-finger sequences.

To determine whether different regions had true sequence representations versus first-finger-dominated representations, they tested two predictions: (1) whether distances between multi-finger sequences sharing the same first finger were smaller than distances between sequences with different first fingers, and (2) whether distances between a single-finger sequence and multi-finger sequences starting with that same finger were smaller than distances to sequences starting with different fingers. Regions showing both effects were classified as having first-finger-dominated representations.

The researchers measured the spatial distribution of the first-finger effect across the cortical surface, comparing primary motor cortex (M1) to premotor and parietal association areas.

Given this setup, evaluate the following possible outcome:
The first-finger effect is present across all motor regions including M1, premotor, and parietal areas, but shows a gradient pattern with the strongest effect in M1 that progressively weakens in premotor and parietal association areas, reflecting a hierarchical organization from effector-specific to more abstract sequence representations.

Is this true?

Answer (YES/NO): NO